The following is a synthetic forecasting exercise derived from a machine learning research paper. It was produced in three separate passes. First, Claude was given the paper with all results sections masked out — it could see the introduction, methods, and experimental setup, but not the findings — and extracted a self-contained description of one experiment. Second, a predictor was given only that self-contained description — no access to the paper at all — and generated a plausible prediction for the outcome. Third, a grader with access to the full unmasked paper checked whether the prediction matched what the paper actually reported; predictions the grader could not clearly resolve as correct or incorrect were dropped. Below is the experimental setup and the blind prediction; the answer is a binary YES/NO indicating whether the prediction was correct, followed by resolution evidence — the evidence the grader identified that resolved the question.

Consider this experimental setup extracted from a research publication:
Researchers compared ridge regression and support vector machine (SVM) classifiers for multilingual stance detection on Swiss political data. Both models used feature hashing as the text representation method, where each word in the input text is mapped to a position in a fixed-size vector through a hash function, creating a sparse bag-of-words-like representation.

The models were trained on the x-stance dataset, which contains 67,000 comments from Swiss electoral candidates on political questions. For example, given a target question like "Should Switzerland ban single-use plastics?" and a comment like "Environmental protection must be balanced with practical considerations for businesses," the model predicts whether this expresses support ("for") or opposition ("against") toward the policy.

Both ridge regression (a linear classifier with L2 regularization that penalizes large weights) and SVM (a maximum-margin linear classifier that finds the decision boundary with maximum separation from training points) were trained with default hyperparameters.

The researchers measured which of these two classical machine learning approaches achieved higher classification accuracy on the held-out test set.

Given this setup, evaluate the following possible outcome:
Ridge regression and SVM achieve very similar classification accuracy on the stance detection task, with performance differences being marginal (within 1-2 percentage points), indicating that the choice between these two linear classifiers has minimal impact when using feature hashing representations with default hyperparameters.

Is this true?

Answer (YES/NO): YES